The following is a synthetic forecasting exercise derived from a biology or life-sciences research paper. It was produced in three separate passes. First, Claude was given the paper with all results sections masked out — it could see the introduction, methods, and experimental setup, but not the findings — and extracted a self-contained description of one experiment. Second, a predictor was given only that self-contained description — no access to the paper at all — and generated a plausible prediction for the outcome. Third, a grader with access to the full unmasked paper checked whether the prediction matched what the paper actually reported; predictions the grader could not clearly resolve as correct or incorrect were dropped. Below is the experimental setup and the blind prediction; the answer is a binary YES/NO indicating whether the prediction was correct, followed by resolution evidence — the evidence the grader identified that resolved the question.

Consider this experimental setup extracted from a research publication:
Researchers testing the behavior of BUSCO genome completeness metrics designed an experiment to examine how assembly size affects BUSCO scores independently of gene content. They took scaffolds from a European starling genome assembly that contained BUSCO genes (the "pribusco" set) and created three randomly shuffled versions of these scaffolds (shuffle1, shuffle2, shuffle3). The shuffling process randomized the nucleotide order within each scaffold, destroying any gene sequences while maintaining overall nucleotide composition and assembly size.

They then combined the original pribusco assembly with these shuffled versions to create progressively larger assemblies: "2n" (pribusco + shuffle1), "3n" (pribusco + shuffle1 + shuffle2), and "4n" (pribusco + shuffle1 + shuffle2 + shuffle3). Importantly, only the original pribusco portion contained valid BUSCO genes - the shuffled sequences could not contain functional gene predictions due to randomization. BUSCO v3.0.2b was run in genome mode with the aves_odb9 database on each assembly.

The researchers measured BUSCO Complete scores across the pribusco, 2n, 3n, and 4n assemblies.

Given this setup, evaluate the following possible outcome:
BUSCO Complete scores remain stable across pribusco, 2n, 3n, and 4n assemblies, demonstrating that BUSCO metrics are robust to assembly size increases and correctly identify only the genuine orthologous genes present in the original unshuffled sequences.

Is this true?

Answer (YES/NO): NO